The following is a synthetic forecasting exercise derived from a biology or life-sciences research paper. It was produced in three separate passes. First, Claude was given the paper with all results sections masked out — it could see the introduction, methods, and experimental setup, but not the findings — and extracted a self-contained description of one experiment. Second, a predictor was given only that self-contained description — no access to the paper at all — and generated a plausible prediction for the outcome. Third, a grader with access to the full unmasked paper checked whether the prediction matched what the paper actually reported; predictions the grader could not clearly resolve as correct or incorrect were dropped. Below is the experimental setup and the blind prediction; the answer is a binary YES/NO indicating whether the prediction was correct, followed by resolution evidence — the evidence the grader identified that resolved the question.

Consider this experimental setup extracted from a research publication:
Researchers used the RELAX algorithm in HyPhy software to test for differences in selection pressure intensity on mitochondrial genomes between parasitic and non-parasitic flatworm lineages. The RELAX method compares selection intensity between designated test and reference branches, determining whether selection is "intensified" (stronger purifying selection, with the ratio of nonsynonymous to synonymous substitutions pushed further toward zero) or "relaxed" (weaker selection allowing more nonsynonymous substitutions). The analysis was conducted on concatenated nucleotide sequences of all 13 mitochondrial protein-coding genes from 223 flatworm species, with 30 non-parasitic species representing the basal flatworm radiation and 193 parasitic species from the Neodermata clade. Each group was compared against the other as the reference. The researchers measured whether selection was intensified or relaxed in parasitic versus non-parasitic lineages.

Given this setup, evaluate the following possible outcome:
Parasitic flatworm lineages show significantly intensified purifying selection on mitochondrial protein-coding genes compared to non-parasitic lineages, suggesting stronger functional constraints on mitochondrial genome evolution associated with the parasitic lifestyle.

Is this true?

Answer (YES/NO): NO